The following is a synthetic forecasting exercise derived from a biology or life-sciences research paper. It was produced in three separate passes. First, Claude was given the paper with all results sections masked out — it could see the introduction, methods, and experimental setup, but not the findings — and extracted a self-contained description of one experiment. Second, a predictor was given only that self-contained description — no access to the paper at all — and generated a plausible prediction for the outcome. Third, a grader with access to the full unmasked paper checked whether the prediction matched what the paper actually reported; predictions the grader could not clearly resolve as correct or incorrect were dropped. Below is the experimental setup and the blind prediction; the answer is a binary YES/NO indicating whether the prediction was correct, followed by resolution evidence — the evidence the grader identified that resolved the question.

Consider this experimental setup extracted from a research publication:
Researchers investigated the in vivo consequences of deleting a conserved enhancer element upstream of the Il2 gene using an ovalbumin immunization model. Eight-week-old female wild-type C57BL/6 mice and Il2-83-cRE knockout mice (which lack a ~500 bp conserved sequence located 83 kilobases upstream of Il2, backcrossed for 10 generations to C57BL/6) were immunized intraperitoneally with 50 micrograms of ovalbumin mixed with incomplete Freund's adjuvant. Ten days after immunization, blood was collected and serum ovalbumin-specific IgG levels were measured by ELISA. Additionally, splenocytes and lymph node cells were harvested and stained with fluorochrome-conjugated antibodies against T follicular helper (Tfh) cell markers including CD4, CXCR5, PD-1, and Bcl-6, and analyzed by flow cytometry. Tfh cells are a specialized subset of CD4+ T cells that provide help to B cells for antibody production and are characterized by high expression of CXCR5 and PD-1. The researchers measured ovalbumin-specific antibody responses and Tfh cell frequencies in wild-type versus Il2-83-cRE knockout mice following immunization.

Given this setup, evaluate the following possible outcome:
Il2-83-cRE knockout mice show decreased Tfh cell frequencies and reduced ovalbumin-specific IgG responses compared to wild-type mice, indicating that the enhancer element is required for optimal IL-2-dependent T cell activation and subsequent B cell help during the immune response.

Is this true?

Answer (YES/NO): NO